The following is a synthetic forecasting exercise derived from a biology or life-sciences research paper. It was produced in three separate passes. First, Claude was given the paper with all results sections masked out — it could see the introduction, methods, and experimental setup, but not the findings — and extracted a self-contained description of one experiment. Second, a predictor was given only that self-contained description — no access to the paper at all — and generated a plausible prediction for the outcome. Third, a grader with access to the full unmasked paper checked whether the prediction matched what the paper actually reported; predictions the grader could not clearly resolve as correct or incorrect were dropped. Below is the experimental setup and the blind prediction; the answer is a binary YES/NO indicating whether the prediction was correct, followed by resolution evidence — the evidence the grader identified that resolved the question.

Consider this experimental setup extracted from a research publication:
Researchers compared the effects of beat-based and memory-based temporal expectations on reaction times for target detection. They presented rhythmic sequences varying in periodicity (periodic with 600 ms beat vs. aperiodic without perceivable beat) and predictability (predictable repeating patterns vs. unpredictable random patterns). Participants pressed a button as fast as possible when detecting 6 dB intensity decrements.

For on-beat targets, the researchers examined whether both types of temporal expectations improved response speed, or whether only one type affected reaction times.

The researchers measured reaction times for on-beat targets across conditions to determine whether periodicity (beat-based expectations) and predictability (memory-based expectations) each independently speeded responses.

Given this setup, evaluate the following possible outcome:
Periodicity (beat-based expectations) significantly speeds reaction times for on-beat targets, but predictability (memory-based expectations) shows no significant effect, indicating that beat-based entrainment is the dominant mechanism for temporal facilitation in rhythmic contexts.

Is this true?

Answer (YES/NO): NO